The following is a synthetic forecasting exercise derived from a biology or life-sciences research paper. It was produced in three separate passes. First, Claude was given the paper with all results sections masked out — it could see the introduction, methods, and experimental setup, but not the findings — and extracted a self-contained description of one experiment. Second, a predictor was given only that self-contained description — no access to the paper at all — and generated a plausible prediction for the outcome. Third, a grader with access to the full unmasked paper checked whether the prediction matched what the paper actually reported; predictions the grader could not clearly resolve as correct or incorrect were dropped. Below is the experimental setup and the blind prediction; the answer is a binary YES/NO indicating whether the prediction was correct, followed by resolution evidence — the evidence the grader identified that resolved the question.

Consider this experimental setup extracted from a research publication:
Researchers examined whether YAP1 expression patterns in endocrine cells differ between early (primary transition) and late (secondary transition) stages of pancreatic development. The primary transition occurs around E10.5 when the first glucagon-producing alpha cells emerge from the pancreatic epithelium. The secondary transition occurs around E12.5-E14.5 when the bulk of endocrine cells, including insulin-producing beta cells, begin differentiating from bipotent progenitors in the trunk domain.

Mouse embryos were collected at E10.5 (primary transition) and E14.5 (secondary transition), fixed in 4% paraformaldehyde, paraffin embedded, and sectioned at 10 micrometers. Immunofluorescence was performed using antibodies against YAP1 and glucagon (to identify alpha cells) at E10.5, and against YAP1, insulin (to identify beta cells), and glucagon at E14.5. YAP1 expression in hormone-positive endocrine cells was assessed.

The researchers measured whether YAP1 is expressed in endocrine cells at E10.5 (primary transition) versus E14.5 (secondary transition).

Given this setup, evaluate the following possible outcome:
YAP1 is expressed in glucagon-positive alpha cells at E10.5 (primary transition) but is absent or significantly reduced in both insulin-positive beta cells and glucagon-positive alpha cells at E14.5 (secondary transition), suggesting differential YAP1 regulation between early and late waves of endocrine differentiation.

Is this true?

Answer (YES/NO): NO